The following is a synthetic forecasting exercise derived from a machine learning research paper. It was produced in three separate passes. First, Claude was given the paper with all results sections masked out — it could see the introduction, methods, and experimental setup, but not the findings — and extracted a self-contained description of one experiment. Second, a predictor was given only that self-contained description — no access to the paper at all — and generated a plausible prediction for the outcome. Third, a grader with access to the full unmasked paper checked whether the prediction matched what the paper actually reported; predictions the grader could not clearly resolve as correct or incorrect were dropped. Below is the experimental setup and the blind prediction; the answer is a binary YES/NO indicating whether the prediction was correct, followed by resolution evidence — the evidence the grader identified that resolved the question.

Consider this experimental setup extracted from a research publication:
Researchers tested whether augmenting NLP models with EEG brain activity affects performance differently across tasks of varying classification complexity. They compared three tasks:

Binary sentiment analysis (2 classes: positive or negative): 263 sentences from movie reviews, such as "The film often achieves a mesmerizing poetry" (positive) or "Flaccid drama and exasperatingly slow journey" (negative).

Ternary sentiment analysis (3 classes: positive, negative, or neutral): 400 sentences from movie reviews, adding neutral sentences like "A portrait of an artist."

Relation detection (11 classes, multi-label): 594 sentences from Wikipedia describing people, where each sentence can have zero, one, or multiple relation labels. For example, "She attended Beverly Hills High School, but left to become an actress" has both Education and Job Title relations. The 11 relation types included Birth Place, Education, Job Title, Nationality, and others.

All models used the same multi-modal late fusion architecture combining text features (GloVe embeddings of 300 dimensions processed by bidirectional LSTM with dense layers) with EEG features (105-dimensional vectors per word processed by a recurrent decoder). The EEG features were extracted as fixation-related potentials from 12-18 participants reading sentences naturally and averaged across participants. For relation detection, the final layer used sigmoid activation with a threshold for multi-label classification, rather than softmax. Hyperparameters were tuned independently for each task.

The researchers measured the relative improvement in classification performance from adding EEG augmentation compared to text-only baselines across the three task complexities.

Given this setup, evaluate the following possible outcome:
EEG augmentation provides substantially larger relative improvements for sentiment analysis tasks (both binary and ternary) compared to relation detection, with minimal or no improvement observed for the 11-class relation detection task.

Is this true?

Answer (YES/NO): YES